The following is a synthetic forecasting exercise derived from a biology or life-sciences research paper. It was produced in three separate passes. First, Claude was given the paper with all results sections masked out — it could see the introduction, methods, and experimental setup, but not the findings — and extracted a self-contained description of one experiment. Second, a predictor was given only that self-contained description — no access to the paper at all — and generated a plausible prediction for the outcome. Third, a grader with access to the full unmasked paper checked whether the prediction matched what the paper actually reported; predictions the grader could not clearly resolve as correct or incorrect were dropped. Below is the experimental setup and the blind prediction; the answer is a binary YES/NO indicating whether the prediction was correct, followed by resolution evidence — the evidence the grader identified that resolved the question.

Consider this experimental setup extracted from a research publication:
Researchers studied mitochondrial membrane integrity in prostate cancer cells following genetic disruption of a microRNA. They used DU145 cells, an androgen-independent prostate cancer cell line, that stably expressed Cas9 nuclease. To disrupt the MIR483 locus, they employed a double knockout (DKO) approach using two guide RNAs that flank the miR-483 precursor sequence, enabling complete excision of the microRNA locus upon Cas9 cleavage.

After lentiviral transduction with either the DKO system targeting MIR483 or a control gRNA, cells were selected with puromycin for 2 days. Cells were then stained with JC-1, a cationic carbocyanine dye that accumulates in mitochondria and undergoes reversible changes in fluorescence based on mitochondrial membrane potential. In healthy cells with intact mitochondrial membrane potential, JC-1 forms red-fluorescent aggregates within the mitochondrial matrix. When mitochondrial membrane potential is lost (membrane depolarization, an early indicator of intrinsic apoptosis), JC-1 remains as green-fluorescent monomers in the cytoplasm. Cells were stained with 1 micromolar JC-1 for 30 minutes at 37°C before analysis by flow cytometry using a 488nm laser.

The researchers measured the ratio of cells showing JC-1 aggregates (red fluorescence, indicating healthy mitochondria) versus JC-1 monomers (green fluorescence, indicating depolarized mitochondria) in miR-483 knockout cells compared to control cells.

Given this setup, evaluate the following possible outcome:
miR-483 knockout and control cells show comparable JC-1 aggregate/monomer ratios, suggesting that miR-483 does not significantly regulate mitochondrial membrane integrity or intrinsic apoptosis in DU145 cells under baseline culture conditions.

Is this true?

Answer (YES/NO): NO